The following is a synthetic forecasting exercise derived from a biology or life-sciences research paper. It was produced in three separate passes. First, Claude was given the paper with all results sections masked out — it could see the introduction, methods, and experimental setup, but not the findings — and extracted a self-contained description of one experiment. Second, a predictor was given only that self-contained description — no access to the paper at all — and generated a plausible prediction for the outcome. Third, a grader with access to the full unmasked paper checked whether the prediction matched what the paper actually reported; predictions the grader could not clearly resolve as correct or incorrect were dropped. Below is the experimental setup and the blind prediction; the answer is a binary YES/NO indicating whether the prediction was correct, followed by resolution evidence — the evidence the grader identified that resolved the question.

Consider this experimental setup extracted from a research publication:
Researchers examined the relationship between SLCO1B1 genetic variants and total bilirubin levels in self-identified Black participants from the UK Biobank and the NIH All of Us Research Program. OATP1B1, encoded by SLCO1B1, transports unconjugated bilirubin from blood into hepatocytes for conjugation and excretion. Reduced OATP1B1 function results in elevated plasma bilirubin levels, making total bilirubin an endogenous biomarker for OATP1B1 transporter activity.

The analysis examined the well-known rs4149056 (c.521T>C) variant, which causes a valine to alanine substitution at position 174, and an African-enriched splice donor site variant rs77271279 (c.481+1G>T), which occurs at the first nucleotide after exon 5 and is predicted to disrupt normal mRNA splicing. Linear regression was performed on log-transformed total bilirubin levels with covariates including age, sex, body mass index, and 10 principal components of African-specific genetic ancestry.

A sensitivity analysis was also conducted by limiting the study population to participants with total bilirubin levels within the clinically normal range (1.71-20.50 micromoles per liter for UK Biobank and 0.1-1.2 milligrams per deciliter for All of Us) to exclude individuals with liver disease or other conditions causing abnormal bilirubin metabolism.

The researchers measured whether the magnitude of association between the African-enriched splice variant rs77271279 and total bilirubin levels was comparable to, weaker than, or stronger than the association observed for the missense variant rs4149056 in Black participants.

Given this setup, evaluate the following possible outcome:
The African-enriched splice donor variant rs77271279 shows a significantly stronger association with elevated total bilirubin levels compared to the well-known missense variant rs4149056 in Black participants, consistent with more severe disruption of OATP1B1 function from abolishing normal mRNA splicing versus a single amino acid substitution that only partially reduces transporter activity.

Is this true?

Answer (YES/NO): YES